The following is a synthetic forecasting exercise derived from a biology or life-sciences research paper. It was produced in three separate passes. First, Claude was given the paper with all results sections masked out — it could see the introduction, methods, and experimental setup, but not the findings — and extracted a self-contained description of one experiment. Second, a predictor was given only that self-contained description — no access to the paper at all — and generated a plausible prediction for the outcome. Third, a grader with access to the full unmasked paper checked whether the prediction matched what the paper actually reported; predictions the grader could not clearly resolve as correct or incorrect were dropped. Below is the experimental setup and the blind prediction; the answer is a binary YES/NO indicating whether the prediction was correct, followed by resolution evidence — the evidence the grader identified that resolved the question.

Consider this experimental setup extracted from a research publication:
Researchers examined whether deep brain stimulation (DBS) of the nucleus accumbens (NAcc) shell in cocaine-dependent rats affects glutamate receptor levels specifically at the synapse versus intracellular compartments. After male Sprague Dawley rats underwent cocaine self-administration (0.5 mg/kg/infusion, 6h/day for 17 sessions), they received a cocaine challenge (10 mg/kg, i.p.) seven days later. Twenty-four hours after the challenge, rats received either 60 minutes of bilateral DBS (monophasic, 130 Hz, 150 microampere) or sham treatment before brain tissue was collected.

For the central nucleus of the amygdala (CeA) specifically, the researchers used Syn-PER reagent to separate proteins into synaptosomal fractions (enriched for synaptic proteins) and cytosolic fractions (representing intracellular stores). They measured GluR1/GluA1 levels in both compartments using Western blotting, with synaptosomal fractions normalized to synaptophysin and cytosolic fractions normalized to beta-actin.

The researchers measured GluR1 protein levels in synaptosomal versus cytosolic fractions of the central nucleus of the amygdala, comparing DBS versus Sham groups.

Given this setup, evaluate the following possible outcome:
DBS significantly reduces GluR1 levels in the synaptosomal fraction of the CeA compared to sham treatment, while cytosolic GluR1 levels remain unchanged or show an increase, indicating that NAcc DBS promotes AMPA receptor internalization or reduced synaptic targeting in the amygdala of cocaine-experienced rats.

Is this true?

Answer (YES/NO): NO